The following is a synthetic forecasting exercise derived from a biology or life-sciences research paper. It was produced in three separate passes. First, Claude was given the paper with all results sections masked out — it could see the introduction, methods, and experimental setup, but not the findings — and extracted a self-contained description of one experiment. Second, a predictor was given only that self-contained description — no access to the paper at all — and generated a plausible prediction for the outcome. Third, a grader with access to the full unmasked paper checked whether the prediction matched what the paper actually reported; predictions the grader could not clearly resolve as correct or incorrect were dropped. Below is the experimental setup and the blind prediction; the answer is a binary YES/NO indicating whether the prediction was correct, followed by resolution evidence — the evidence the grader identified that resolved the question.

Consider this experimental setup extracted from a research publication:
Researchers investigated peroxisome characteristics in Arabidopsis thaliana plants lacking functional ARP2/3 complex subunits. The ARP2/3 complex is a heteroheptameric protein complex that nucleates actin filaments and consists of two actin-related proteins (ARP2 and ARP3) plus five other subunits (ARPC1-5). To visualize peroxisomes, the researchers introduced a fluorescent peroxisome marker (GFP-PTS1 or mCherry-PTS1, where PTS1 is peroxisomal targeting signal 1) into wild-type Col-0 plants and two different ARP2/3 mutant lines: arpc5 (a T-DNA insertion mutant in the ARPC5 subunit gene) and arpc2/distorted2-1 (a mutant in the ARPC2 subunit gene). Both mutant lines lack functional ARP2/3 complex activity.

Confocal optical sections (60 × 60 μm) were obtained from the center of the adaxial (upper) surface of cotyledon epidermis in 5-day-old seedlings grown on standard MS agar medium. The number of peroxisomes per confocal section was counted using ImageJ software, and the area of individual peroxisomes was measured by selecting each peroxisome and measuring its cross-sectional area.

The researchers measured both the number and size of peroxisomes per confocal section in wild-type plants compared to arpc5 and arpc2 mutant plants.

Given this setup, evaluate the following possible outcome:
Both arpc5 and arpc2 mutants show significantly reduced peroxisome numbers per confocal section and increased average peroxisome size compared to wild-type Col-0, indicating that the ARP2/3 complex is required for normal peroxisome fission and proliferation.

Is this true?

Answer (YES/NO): NO